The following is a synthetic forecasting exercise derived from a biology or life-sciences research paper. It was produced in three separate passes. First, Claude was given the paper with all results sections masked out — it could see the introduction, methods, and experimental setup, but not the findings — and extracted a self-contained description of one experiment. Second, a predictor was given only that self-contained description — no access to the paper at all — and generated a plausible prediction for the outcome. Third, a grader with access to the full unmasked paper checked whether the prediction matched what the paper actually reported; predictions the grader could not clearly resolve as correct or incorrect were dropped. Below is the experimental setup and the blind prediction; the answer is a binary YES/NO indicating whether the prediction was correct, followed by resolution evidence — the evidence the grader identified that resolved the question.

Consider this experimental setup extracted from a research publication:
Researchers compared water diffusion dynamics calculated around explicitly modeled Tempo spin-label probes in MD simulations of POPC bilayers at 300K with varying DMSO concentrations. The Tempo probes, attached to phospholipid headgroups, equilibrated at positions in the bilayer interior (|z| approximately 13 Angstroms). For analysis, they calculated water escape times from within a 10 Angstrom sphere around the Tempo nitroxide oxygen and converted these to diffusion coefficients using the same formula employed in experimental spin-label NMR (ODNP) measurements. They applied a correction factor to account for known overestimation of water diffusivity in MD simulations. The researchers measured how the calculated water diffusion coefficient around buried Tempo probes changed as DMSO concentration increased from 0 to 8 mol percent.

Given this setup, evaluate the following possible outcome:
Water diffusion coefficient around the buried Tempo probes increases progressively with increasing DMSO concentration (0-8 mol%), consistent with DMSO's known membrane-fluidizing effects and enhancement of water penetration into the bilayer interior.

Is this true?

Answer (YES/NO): YES